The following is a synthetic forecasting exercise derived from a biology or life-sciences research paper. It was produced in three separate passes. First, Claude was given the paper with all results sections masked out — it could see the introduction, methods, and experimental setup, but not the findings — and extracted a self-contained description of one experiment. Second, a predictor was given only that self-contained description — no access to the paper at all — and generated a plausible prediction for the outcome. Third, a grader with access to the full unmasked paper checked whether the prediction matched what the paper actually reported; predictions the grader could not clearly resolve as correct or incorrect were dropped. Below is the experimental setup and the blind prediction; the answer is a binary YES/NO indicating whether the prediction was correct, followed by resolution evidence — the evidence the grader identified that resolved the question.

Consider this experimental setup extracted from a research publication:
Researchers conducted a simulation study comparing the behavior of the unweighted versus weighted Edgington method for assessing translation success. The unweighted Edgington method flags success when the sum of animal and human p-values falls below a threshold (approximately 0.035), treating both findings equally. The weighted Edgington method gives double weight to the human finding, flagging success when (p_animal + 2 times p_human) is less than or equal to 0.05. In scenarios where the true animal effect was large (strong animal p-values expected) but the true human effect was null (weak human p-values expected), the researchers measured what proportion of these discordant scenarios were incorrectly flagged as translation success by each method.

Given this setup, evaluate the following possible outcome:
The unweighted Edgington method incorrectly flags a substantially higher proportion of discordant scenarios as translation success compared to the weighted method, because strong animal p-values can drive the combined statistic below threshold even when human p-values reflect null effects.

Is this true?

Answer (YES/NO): NO